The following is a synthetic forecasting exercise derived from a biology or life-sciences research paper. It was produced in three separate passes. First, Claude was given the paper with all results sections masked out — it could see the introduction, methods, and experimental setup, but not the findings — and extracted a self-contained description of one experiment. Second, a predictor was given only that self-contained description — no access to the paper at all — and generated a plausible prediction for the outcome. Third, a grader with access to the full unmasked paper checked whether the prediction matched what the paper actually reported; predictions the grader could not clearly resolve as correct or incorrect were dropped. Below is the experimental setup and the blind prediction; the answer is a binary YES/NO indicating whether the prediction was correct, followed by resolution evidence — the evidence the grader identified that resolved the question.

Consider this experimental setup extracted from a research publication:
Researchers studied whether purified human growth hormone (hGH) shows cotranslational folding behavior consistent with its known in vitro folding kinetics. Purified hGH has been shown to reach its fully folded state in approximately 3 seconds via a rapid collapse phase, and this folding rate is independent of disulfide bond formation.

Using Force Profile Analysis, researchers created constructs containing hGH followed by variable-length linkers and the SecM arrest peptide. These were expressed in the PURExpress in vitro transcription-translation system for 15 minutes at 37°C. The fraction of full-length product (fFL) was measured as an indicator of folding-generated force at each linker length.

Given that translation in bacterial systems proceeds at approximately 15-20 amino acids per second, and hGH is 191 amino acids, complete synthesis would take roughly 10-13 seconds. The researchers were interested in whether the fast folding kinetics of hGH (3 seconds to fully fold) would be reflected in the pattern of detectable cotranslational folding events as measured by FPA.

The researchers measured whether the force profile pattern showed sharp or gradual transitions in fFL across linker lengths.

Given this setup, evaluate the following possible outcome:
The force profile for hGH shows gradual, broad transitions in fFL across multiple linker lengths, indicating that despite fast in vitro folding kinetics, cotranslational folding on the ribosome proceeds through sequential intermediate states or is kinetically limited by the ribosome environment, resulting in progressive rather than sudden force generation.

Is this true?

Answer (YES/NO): NO